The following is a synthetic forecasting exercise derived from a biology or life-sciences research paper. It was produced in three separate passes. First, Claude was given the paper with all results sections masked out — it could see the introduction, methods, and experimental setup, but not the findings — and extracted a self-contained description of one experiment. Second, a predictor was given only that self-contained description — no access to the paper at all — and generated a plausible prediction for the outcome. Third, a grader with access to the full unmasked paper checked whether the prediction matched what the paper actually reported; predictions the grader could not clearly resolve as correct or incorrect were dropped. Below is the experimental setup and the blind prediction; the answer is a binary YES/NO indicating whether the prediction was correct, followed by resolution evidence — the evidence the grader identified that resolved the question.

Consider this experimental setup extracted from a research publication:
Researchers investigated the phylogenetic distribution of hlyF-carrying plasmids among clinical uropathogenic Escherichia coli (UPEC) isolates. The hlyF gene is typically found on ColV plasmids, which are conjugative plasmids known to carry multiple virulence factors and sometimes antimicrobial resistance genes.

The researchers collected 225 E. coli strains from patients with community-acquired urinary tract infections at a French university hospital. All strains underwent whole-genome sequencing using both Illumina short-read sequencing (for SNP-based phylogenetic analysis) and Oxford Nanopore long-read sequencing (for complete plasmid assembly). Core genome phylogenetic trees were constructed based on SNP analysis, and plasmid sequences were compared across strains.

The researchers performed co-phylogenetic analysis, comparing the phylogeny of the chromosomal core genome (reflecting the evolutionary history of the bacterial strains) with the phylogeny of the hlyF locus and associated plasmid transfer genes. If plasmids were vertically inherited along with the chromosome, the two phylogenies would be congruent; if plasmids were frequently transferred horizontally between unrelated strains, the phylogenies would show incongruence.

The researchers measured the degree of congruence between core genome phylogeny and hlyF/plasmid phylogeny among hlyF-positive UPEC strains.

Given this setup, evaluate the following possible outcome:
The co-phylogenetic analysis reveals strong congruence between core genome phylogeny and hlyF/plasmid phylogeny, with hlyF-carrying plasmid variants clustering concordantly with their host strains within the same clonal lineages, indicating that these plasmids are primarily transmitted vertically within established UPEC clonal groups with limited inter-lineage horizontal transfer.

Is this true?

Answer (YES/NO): NO